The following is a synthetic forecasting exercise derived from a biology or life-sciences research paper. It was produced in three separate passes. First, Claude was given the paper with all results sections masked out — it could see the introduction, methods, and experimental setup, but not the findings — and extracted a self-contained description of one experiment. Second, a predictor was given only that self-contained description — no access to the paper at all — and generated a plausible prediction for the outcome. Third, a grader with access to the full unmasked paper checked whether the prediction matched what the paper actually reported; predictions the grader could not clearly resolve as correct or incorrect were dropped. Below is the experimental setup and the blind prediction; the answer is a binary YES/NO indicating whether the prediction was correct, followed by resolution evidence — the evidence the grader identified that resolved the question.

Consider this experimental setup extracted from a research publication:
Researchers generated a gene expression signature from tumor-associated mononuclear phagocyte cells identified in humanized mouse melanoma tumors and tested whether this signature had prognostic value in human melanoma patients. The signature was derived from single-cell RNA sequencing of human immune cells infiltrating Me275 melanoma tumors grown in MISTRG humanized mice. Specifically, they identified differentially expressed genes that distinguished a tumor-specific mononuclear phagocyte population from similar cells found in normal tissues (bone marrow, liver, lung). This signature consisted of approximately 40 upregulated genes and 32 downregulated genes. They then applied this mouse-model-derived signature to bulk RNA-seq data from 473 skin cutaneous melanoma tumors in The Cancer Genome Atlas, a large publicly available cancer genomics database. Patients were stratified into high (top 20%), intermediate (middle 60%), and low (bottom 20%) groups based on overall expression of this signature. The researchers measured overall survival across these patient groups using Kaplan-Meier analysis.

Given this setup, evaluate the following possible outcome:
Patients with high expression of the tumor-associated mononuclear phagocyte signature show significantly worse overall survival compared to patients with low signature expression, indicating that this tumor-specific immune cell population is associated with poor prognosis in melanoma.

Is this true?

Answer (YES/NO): YES